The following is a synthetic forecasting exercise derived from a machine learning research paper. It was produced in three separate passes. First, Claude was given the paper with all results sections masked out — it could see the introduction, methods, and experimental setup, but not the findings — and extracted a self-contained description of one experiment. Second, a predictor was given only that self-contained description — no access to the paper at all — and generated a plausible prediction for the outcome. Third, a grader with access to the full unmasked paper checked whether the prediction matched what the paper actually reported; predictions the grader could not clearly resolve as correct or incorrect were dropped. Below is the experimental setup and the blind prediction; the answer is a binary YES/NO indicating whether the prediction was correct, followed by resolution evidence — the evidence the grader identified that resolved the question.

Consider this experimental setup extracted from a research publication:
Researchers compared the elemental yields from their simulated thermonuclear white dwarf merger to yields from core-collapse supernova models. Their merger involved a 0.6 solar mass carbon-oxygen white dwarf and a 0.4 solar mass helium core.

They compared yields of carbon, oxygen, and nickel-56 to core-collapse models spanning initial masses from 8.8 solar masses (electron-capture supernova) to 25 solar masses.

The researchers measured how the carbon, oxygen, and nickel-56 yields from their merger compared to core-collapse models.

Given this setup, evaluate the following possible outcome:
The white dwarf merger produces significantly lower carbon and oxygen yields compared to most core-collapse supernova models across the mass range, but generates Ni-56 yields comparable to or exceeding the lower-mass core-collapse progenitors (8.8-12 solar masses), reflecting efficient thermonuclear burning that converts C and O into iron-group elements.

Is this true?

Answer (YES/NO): NO